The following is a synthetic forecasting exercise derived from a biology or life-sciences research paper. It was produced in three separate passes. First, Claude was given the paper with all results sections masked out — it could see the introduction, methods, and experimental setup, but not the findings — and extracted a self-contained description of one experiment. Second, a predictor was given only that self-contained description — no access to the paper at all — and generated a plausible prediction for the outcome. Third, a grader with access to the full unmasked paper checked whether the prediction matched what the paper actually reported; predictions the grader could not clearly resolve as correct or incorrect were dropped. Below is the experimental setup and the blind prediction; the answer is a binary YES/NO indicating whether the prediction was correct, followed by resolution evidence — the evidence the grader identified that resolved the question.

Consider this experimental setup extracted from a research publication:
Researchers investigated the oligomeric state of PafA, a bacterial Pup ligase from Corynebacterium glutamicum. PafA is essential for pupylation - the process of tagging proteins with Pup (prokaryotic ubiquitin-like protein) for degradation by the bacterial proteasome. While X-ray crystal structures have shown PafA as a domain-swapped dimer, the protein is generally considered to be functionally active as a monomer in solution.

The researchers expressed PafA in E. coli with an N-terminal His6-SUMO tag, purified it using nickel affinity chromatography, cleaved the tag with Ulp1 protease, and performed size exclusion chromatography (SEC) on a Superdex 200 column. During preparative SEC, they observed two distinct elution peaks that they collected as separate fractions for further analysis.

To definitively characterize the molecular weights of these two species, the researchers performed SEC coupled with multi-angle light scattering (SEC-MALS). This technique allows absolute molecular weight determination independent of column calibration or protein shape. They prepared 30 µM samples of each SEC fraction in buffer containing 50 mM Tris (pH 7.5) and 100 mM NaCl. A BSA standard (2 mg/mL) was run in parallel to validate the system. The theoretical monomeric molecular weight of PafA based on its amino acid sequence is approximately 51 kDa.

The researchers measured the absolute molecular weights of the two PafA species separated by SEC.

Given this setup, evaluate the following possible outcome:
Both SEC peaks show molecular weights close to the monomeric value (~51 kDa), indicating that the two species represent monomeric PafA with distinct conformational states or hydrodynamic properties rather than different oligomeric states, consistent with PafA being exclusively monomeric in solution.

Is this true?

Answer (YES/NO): NO